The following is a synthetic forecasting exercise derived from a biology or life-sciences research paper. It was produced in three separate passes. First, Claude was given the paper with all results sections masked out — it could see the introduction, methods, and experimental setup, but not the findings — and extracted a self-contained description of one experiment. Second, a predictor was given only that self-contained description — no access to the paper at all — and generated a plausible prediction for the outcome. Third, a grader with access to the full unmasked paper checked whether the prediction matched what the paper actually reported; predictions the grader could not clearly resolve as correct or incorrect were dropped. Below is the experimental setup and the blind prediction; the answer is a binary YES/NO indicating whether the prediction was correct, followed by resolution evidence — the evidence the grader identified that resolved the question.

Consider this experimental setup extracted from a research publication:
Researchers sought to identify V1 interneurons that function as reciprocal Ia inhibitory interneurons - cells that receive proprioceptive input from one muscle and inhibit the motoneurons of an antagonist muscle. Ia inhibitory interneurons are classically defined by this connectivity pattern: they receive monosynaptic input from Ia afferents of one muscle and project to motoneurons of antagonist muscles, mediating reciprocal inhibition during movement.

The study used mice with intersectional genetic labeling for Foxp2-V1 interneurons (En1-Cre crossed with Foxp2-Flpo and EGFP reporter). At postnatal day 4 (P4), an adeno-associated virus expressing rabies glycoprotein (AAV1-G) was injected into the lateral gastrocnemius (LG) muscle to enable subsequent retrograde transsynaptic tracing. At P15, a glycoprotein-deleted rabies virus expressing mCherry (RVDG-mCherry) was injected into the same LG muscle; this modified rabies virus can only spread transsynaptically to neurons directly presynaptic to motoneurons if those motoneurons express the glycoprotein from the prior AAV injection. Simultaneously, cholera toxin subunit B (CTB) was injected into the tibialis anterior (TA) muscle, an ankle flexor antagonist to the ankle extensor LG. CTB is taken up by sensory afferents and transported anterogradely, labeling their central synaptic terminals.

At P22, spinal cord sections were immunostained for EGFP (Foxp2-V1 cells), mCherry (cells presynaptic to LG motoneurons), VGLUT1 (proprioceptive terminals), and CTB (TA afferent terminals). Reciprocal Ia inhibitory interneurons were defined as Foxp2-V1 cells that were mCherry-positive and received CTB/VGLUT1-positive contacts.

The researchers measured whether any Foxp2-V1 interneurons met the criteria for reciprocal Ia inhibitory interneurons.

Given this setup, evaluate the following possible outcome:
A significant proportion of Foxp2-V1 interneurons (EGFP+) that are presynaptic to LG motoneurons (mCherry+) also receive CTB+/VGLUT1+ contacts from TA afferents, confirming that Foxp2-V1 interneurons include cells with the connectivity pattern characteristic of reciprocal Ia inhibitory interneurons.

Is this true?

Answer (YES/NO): YES